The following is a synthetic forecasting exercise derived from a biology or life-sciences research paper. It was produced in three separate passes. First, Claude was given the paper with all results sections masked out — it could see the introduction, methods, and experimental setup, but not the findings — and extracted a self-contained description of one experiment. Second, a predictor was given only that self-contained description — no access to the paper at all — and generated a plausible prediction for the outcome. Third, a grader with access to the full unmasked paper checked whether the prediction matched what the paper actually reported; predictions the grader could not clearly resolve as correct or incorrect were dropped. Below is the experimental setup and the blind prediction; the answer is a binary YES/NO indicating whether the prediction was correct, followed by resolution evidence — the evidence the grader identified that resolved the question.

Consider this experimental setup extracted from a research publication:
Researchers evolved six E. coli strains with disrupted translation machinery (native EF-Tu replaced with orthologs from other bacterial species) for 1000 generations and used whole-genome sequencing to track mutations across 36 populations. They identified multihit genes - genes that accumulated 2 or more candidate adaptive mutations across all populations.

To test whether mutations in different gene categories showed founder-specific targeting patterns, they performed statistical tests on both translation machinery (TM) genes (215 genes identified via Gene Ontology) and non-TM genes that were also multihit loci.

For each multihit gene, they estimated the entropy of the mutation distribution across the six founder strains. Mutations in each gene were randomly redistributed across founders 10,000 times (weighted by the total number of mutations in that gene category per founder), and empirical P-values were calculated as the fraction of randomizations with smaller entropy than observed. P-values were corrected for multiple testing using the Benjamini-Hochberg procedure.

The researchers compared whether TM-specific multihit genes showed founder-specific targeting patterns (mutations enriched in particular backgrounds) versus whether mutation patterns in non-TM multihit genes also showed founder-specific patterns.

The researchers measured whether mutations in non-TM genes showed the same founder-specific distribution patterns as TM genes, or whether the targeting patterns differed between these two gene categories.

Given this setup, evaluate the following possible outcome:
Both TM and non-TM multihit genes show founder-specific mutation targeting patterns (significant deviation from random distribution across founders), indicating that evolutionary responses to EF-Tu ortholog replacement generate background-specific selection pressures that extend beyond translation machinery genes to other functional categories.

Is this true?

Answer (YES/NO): YES